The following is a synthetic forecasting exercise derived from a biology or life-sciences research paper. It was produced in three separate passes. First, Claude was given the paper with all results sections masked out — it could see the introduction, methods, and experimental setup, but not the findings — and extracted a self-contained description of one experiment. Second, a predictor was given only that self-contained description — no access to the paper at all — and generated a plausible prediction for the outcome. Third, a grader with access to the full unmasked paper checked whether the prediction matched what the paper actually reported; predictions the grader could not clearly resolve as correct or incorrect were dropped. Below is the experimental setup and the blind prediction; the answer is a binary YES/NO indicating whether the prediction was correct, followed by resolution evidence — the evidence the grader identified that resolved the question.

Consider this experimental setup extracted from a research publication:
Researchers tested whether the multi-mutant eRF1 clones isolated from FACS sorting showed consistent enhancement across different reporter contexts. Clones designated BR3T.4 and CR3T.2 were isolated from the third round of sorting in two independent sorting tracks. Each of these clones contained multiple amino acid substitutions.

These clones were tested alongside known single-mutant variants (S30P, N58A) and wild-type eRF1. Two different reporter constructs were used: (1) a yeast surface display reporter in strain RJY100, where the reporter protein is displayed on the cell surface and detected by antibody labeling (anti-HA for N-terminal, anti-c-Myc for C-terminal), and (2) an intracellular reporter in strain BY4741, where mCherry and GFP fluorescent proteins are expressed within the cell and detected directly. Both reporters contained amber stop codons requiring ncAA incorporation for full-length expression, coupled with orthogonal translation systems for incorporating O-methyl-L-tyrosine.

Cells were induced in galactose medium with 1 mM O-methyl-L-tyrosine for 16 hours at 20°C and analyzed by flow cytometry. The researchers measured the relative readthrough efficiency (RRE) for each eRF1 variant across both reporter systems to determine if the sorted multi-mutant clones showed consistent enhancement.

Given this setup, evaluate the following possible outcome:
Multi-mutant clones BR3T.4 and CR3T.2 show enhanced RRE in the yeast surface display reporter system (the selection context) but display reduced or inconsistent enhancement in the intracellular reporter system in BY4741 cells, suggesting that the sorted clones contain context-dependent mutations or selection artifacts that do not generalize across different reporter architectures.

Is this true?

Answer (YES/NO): NO